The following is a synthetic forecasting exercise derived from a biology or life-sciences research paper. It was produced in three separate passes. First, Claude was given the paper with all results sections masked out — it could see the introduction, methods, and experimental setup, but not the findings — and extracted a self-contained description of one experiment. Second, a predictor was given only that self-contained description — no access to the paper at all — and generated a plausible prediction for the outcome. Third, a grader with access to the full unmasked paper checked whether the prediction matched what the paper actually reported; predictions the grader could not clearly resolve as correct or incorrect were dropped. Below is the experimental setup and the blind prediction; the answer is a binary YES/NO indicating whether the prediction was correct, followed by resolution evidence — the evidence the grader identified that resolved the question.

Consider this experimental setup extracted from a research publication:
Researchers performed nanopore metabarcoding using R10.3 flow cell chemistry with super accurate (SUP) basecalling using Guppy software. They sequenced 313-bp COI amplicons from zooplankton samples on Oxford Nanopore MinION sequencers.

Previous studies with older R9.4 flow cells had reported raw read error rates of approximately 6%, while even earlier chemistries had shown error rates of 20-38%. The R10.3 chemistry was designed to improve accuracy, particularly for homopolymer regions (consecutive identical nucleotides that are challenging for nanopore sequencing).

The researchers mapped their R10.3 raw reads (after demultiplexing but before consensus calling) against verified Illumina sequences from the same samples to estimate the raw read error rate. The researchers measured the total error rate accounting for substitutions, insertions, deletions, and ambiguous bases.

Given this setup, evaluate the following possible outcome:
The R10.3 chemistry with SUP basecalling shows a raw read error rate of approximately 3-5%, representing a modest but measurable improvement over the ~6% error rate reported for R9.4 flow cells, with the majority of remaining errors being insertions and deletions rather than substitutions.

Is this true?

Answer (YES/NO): NO